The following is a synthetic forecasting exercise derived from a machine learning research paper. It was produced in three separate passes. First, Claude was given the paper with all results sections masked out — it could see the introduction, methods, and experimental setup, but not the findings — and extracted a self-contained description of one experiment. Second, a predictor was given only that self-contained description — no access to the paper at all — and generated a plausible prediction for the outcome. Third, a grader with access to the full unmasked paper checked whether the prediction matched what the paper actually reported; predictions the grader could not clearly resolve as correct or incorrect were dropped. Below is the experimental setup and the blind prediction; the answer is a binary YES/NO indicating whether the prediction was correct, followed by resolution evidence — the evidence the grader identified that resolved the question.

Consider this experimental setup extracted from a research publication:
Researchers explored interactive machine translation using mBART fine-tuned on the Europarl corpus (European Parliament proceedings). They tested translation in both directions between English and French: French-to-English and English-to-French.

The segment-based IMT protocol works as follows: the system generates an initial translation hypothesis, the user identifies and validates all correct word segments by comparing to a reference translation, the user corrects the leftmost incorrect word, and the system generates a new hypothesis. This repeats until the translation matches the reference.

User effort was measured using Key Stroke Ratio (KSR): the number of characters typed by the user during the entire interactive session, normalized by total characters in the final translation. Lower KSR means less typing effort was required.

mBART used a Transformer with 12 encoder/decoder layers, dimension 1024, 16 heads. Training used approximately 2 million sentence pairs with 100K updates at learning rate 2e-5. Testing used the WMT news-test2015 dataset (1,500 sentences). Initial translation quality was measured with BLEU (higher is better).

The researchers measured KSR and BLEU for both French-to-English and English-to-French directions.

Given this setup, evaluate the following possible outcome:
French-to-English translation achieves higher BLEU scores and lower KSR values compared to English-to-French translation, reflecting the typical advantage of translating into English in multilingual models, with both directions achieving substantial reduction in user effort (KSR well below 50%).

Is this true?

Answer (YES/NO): NO